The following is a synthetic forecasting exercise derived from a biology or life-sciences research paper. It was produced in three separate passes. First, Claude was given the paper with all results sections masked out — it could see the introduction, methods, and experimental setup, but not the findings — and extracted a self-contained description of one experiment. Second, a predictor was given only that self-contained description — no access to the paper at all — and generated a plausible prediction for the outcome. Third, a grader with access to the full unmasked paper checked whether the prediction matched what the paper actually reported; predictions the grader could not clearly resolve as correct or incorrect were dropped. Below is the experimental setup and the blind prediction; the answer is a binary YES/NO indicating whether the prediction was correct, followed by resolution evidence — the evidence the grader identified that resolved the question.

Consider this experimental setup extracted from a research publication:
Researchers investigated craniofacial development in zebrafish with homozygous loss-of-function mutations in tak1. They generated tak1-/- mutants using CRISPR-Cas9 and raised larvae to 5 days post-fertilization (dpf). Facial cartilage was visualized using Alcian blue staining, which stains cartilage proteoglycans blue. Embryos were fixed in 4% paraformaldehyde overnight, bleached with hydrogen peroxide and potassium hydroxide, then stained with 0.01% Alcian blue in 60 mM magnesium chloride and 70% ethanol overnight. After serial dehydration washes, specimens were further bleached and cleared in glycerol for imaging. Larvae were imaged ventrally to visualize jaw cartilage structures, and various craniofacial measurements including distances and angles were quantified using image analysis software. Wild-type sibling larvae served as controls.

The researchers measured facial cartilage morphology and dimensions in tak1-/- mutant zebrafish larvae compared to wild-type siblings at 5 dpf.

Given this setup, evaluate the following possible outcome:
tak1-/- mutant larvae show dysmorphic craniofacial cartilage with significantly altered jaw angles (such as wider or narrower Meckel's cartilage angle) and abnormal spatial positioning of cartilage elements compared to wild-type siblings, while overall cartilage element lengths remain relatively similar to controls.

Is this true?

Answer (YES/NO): YES